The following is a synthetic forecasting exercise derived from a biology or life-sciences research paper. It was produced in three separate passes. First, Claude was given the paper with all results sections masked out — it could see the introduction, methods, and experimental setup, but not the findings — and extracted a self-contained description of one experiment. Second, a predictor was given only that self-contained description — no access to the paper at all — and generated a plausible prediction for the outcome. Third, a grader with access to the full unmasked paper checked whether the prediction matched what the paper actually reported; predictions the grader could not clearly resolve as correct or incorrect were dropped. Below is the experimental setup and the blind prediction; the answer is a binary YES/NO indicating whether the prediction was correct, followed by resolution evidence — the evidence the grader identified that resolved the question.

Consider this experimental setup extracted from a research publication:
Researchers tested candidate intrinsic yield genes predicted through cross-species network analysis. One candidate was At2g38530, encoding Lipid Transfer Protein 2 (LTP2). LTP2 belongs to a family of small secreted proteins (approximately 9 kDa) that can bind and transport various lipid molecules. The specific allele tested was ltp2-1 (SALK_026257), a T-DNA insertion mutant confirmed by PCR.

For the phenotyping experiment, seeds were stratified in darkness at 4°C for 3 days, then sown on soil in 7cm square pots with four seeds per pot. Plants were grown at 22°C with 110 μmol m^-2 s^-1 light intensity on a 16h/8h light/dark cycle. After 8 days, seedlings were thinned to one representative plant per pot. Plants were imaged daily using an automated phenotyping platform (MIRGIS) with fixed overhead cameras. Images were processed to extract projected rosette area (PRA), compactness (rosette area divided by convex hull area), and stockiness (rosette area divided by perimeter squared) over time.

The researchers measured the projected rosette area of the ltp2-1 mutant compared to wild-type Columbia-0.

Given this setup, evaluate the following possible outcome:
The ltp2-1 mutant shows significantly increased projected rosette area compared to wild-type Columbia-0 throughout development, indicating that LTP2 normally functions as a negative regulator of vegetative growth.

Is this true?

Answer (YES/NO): NO